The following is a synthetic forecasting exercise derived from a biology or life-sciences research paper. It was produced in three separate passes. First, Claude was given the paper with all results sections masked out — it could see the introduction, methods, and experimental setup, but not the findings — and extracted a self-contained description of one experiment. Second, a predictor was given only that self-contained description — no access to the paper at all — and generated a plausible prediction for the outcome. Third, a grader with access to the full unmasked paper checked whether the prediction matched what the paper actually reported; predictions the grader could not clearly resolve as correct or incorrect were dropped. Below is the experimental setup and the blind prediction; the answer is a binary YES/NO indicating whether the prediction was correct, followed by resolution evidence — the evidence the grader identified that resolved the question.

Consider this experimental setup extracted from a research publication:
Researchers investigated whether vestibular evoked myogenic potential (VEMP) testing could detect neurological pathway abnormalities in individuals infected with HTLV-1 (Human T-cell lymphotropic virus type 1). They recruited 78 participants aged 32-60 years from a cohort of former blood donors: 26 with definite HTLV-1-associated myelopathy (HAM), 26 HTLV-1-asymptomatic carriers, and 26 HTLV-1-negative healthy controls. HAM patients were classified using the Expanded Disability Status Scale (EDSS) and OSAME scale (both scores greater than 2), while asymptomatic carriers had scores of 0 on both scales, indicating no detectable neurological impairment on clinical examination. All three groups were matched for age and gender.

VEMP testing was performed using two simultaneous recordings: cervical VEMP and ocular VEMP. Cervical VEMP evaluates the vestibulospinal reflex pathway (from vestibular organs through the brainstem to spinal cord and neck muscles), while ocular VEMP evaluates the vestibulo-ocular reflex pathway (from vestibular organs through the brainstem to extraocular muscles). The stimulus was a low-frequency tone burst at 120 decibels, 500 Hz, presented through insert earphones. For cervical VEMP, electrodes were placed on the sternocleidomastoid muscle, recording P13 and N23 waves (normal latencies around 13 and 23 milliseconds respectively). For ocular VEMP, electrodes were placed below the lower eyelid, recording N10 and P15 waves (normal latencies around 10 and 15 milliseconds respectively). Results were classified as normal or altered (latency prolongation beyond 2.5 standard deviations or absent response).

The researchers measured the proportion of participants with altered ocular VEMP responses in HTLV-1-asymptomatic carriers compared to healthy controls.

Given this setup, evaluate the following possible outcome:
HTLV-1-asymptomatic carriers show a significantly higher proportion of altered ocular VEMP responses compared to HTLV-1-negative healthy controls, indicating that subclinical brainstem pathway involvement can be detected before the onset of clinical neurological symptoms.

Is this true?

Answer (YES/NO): NO